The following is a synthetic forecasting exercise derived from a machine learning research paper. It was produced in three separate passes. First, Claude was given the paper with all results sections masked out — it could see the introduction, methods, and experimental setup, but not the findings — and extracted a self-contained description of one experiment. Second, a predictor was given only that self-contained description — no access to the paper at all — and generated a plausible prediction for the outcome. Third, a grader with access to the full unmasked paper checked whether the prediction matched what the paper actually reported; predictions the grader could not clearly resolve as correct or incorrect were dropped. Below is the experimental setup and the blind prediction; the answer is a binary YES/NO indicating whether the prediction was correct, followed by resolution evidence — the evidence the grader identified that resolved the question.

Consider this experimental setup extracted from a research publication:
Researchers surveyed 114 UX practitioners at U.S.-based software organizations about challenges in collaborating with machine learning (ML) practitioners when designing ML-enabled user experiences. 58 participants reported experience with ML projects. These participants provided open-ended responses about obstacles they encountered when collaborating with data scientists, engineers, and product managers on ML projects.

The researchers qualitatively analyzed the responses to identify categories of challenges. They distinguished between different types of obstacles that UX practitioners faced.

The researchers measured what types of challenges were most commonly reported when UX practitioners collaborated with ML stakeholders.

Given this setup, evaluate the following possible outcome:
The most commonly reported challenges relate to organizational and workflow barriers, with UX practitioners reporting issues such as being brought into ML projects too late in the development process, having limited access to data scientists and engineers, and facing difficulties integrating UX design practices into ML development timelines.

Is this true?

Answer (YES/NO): YES